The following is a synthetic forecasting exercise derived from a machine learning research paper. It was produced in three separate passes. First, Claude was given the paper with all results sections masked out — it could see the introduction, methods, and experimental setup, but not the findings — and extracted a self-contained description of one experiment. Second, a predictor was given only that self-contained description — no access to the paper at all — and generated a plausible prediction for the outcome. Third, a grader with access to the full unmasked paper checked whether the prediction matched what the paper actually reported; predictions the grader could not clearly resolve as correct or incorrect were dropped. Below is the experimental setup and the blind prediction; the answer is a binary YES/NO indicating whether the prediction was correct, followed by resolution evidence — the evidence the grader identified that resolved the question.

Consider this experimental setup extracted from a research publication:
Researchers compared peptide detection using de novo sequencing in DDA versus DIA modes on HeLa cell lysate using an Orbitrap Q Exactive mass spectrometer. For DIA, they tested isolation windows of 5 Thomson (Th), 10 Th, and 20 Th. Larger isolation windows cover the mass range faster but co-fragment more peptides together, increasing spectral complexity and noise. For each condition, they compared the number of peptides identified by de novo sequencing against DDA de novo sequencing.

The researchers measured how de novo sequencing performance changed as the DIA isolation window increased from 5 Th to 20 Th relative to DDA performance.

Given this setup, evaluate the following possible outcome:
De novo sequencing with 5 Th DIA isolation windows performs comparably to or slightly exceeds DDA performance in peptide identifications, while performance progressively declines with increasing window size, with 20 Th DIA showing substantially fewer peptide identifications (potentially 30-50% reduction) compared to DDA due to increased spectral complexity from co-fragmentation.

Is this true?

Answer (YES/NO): NO